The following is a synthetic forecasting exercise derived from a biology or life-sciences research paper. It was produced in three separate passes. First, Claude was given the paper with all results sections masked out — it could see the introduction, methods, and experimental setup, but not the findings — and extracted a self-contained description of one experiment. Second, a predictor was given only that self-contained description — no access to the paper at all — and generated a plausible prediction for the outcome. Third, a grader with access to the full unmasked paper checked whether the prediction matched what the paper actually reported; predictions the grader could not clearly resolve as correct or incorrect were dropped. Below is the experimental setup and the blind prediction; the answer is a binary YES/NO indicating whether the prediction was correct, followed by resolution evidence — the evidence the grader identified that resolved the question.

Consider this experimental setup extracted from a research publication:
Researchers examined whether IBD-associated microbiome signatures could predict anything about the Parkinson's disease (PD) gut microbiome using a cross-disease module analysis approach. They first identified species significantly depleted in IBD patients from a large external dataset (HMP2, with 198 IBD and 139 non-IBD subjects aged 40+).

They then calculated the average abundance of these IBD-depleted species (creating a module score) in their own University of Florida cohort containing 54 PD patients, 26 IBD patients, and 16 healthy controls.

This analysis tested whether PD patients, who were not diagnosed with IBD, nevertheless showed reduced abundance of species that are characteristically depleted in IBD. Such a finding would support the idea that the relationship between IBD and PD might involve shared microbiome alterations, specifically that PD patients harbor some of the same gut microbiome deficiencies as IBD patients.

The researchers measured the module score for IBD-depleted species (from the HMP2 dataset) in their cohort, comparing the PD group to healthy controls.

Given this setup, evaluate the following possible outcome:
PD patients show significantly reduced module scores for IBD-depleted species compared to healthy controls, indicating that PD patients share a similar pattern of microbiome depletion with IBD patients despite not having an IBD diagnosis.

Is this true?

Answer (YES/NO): YES